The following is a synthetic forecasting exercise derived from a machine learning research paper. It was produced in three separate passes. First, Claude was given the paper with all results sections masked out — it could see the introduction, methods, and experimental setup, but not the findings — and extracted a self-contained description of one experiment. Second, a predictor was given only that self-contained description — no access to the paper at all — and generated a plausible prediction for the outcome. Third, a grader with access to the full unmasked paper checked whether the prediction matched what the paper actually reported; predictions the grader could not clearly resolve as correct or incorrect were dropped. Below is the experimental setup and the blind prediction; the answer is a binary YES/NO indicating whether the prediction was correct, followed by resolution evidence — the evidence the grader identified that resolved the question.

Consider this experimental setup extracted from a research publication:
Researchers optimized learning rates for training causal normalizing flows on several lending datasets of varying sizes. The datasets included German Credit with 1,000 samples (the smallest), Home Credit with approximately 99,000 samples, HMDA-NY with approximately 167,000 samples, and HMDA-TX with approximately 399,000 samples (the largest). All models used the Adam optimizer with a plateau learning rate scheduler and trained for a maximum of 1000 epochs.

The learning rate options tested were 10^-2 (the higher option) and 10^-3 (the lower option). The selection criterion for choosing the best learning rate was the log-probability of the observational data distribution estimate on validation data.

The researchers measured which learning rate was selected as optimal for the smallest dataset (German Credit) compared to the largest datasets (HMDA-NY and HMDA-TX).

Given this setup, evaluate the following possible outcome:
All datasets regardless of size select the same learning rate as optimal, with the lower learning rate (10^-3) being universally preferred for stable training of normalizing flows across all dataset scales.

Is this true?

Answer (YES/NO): NO